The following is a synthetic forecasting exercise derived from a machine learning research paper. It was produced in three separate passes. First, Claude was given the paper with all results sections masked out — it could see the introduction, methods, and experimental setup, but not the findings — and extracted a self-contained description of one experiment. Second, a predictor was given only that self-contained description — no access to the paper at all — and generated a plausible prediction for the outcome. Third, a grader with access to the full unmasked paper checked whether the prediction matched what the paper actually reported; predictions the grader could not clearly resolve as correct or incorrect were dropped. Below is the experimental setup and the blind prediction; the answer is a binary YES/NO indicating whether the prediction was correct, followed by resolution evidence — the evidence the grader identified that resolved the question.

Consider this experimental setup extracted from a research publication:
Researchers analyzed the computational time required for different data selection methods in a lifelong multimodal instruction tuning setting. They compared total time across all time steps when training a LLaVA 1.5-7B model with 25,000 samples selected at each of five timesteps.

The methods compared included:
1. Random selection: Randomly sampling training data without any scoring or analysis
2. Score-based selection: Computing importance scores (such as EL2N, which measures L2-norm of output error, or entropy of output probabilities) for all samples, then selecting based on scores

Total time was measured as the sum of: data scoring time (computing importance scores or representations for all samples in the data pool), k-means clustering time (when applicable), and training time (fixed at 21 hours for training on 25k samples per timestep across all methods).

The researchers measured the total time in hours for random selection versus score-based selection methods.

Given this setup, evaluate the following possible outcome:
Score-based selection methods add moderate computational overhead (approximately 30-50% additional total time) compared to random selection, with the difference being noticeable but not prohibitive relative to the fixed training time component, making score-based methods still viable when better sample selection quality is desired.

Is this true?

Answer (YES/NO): NO